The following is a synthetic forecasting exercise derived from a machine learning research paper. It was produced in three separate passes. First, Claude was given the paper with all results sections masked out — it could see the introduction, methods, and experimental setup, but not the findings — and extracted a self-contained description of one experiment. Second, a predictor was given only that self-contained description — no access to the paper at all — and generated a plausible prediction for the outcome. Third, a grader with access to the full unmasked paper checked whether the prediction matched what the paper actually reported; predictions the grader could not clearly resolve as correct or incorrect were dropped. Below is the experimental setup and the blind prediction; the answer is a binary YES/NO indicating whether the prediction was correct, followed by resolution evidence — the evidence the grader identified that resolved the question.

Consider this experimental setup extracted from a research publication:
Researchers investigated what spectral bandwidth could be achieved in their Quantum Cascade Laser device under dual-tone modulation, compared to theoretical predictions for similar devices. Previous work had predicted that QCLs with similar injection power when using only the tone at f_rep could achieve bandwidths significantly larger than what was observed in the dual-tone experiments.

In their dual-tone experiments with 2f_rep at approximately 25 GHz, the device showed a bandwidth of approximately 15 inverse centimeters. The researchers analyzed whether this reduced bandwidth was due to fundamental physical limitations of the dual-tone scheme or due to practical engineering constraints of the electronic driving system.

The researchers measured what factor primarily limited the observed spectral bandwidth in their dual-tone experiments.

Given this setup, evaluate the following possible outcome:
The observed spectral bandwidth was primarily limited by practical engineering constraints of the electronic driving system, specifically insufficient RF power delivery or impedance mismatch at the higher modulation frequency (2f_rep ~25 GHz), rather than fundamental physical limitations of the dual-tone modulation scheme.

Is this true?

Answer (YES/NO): YES